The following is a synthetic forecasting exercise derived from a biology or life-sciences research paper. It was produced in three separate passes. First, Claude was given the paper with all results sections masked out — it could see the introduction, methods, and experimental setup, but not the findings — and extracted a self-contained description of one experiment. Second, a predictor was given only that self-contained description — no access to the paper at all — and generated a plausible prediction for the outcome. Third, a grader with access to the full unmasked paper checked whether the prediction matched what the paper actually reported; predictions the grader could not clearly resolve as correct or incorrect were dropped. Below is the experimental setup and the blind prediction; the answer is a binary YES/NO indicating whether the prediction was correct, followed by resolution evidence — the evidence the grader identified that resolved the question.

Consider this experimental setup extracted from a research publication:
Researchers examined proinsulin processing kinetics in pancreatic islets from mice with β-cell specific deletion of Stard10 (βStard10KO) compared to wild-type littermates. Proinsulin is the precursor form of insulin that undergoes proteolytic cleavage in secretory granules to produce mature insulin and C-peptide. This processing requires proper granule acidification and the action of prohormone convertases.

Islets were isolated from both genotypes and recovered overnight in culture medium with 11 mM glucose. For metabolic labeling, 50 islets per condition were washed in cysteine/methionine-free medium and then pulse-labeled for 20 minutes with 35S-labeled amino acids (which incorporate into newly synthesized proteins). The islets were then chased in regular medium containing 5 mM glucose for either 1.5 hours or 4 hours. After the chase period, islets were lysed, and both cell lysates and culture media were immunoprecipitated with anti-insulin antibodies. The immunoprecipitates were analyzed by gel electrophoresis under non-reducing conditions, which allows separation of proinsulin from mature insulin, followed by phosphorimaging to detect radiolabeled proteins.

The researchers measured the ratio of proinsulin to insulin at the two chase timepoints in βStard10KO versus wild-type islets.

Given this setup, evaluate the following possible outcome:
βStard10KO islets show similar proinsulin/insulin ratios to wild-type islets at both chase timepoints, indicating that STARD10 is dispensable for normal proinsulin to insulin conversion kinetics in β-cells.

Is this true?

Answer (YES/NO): YES